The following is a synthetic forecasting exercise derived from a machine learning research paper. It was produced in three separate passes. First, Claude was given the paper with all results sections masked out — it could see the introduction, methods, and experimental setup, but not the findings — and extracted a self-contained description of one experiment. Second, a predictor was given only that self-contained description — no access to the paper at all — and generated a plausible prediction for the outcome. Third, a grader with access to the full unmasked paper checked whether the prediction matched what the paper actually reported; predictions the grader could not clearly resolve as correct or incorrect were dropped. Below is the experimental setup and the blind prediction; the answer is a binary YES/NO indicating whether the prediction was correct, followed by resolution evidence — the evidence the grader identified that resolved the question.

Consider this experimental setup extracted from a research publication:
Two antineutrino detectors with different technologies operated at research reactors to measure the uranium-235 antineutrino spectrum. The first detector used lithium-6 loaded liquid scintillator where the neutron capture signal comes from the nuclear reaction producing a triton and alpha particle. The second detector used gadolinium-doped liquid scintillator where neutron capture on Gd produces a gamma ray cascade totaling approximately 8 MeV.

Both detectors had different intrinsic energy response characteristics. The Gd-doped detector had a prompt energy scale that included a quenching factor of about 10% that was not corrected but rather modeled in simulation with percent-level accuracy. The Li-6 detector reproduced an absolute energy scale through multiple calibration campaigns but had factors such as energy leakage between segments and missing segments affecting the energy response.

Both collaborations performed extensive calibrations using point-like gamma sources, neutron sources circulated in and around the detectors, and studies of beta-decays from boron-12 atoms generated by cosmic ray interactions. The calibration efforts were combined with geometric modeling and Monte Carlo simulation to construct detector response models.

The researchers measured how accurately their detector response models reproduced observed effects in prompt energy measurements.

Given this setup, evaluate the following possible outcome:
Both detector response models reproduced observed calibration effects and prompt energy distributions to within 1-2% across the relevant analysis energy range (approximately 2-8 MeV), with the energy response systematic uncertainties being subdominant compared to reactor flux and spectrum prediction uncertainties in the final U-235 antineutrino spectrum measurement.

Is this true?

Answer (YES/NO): NO